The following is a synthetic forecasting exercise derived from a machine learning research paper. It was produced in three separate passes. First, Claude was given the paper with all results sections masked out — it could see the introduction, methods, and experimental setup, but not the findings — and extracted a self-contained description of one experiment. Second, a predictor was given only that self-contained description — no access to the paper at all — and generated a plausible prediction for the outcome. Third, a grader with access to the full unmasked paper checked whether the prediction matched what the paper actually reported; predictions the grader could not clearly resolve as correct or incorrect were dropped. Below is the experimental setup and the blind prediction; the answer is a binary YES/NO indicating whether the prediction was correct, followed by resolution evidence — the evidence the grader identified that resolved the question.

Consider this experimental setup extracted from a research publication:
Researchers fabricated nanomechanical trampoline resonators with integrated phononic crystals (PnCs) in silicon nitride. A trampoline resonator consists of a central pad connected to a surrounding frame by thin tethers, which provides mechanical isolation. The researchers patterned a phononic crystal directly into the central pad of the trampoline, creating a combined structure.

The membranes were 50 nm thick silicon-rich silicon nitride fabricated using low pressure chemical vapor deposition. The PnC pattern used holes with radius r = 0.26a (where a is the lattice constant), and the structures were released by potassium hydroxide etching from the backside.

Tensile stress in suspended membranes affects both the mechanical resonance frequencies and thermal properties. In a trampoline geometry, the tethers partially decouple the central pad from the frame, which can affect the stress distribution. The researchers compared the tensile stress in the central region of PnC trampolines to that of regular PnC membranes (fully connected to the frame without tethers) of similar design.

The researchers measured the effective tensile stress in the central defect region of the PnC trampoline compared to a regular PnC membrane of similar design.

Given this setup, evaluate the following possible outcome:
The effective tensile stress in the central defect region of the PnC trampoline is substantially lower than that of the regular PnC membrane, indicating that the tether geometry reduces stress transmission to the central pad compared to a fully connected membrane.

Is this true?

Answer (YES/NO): YES